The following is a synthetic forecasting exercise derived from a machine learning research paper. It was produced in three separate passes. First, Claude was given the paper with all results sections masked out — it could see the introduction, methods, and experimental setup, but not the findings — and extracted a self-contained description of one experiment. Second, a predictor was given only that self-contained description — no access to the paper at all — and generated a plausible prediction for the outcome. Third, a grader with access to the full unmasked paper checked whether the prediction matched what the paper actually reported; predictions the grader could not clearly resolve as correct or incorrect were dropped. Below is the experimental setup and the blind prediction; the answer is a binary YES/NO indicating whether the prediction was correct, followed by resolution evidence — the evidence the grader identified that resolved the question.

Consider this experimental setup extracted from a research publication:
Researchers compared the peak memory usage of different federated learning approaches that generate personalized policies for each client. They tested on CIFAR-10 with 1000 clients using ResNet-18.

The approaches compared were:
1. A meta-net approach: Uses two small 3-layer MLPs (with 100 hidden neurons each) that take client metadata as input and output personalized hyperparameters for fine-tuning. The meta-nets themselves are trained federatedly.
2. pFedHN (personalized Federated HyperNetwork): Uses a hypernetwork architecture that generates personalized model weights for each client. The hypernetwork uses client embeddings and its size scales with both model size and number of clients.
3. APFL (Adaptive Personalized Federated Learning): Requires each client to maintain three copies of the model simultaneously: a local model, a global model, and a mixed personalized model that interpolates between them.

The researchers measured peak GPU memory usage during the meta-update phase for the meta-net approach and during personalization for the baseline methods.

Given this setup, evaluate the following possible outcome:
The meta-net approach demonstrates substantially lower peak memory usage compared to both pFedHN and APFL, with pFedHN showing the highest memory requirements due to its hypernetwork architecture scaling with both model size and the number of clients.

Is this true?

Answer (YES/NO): NO